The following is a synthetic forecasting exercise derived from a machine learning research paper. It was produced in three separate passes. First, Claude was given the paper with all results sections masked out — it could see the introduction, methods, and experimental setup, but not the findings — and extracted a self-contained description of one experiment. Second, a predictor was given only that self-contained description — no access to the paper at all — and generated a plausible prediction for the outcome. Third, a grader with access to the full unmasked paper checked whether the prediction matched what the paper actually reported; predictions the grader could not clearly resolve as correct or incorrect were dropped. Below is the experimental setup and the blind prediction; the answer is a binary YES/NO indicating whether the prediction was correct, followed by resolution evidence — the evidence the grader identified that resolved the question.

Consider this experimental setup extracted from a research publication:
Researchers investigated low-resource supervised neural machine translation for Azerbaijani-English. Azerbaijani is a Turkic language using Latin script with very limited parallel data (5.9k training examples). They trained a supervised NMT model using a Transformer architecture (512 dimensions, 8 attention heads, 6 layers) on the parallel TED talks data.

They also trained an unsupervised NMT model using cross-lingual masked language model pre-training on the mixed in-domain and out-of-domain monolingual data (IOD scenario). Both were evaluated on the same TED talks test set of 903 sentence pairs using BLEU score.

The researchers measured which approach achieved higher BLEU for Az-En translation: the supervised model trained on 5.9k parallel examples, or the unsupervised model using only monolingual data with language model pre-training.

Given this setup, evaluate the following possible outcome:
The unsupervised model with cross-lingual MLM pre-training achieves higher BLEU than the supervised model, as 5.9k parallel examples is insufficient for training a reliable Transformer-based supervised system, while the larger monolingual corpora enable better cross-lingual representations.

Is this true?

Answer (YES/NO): YES